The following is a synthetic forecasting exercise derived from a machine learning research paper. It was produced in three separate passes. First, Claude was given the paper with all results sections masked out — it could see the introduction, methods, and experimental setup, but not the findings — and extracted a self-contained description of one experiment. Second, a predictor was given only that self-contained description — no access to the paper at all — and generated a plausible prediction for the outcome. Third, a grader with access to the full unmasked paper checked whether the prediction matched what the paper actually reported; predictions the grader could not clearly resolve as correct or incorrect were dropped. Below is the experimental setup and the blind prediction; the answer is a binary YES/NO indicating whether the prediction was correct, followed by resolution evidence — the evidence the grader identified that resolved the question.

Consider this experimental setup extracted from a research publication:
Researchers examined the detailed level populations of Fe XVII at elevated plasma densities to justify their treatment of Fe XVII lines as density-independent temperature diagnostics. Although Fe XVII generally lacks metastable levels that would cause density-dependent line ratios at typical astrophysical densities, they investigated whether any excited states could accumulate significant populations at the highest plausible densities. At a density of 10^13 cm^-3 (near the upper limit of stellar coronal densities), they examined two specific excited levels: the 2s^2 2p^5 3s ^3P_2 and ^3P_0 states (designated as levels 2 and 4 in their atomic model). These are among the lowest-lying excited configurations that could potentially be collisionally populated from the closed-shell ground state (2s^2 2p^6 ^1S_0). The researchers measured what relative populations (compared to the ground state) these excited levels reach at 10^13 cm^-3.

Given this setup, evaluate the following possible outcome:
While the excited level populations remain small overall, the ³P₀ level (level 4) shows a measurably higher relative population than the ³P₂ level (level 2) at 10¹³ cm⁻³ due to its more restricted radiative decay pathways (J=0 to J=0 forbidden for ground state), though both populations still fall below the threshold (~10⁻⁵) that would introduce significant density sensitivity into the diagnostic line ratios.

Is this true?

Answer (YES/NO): NO